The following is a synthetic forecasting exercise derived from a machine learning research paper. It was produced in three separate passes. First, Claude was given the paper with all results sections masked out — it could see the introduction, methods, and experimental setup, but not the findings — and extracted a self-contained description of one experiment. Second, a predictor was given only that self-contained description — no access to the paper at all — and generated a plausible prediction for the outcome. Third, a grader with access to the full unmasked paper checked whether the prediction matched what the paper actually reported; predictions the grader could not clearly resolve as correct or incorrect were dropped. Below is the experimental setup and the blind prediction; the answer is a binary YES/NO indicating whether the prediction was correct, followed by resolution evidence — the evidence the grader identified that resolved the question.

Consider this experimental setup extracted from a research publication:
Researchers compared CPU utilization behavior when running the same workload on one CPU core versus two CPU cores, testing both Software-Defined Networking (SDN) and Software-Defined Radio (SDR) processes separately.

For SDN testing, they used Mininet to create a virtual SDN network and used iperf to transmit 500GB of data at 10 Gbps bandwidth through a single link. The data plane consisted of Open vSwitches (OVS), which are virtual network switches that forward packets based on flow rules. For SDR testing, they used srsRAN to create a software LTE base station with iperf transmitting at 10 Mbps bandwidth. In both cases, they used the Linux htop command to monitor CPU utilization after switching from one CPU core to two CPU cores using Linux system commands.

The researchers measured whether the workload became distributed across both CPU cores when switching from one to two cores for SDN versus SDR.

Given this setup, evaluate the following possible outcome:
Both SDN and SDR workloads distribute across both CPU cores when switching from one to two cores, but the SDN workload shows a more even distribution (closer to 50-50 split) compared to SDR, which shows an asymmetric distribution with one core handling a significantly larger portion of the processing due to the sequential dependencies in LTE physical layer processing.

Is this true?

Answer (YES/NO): NO